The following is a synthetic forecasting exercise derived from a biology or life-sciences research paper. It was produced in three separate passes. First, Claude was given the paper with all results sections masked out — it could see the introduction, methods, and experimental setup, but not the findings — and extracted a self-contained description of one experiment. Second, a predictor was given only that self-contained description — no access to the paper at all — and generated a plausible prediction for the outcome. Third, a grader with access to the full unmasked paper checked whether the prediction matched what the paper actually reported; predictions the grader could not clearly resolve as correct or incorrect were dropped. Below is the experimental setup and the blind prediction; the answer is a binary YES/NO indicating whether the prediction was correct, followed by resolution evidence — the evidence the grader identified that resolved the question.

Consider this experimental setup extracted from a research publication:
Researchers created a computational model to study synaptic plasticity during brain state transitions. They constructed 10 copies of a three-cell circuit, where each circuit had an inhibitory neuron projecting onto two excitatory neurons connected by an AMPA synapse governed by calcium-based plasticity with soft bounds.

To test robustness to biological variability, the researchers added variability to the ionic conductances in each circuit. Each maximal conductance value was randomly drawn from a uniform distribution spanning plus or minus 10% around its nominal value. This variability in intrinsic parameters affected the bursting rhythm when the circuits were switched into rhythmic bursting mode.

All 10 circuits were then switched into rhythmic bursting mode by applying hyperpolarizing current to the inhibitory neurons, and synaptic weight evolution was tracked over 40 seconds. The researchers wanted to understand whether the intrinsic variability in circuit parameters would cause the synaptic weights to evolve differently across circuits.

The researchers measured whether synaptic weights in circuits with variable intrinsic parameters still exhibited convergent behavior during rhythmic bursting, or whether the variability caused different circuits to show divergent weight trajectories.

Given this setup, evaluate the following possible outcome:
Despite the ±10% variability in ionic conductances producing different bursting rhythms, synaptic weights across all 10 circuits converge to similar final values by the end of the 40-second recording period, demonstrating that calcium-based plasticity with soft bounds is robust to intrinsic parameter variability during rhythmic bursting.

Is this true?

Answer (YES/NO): YES